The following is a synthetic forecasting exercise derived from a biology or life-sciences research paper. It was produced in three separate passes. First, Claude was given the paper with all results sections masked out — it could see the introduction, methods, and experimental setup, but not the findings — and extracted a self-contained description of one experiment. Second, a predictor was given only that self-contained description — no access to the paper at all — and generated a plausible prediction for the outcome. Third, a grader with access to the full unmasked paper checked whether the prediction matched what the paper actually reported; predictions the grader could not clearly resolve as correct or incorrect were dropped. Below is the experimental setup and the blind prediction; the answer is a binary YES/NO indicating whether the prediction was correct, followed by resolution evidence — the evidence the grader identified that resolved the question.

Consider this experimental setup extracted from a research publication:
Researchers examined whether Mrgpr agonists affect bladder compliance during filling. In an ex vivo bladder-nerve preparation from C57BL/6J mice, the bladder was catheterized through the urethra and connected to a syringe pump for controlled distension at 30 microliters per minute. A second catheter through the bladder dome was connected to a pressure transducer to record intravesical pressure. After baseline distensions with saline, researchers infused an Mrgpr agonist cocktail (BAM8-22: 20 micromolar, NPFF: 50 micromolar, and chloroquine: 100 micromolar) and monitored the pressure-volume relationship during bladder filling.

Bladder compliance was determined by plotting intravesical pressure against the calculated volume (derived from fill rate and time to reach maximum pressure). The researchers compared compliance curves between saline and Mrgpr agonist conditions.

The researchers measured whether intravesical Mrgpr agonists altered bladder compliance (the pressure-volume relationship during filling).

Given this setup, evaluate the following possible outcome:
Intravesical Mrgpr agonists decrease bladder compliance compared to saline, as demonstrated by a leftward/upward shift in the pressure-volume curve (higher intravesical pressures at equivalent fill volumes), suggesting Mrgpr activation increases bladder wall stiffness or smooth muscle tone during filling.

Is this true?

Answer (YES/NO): NO